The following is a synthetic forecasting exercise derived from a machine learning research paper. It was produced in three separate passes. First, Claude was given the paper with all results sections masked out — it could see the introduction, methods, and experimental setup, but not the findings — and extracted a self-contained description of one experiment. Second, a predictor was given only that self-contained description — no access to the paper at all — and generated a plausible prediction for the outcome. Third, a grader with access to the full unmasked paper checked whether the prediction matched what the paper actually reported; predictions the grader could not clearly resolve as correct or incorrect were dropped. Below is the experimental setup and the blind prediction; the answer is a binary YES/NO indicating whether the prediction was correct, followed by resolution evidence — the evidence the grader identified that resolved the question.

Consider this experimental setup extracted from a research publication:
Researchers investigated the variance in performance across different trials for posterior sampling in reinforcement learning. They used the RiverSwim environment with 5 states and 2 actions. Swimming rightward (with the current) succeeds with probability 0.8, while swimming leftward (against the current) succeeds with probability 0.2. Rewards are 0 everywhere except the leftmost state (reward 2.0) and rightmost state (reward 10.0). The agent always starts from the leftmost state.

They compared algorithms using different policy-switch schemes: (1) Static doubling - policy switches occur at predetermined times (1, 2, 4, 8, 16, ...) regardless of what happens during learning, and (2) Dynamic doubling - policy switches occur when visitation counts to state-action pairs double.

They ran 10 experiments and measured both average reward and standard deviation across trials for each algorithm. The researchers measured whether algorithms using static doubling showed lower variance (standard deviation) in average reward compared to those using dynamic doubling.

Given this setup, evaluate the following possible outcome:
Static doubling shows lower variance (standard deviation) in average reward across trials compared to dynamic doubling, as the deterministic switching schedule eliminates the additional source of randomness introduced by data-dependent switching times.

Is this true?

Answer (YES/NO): YES